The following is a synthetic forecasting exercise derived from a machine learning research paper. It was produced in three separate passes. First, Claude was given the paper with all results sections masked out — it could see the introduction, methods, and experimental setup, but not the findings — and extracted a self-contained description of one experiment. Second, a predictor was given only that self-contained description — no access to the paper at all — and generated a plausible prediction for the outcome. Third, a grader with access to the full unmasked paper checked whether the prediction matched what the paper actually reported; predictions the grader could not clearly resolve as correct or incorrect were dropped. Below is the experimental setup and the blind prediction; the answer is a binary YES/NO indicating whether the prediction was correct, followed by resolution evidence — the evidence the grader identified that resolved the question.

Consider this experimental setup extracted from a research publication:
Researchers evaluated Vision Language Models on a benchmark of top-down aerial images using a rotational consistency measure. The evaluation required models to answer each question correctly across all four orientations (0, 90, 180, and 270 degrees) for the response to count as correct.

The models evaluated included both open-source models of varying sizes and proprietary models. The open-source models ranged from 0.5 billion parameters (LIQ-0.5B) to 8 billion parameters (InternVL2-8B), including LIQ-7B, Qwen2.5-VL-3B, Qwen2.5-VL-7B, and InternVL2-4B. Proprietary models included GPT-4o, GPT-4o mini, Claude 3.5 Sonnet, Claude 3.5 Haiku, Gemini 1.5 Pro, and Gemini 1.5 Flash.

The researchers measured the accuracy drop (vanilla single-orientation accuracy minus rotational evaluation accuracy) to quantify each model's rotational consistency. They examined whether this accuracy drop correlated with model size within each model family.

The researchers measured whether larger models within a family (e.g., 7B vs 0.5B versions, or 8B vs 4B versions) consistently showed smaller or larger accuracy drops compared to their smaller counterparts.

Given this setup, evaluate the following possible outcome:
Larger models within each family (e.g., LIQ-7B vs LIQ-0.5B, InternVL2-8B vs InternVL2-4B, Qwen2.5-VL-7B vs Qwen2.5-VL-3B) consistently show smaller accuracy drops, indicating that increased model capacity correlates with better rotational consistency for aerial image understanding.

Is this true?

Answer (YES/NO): NO